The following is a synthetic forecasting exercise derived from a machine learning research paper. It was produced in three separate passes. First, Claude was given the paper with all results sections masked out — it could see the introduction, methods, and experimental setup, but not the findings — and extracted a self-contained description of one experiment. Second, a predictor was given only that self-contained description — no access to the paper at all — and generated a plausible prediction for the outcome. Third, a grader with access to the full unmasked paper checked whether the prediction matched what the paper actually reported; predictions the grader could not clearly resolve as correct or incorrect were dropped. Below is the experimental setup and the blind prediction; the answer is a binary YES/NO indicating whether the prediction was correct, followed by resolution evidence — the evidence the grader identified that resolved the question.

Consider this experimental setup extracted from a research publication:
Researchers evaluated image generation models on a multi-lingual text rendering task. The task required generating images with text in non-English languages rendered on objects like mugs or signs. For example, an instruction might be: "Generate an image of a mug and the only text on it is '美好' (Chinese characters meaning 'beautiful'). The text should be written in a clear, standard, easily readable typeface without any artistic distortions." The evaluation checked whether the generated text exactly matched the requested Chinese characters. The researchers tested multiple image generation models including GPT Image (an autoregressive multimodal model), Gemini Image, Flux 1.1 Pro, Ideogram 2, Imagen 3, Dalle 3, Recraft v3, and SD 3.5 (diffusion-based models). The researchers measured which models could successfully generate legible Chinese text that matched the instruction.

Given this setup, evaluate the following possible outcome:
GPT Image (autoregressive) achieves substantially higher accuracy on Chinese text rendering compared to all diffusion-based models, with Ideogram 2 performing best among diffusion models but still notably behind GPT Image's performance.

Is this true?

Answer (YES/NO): NO